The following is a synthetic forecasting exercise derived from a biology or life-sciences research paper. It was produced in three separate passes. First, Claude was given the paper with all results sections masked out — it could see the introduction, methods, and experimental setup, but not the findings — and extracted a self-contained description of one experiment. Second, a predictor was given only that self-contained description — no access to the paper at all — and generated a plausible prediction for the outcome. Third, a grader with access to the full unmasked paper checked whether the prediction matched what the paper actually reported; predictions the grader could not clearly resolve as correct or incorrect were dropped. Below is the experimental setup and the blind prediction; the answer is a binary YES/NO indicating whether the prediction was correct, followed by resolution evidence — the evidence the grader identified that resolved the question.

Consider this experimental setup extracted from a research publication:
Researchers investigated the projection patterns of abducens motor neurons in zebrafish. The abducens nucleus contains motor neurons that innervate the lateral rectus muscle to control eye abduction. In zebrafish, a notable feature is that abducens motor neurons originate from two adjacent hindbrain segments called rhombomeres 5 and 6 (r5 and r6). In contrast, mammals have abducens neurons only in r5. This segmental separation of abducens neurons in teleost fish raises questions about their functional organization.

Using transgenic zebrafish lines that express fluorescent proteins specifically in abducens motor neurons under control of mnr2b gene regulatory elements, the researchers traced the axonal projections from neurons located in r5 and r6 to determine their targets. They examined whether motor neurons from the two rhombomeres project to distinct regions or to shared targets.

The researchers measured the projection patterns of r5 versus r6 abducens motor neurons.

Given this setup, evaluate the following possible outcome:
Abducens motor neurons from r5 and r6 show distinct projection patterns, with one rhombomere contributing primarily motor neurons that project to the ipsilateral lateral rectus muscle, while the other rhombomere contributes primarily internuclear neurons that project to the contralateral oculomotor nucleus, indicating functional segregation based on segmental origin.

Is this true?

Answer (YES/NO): NO